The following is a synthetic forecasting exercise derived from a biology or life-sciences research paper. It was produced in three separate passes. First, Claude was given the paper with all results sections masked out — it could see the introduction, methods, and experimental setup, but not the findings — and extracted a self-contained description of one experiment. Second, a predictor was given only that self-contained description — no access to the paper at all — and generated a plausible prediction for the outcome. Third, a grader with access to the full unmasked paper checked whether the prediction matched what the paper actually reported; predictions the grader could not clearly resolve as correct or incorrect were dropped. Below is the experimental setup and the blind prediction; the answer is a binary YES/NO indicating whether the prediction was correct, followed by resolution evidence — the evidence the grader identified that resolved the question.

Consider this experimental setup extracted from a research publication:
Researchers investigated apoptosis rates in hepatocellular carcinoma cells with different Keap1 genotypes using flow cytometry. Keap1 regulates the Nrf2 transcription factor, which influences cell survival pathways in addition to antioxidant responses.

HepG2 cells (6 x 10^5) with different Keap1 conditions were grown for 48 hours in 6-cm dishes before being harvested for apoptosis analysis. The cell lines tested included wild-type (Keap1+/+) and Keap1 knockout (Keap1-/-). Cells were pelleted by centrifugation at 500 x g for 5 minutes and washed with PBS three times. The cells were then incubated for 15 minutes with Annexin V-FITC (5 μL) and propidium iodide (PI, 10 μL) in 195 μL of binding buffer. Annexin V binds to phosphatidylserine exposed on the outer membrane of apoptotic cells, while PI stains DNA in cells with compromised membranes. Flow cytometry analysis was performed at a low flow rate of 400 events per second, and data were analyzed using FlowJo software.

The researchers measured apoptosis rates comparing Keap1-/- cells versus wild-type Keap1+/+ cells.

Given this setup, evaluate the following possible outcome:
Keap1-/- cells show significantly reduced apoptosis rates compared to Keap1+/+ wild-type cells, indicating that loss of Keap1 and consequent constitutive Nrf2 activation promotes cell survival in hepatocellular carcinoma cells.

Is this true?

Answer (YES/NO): NO